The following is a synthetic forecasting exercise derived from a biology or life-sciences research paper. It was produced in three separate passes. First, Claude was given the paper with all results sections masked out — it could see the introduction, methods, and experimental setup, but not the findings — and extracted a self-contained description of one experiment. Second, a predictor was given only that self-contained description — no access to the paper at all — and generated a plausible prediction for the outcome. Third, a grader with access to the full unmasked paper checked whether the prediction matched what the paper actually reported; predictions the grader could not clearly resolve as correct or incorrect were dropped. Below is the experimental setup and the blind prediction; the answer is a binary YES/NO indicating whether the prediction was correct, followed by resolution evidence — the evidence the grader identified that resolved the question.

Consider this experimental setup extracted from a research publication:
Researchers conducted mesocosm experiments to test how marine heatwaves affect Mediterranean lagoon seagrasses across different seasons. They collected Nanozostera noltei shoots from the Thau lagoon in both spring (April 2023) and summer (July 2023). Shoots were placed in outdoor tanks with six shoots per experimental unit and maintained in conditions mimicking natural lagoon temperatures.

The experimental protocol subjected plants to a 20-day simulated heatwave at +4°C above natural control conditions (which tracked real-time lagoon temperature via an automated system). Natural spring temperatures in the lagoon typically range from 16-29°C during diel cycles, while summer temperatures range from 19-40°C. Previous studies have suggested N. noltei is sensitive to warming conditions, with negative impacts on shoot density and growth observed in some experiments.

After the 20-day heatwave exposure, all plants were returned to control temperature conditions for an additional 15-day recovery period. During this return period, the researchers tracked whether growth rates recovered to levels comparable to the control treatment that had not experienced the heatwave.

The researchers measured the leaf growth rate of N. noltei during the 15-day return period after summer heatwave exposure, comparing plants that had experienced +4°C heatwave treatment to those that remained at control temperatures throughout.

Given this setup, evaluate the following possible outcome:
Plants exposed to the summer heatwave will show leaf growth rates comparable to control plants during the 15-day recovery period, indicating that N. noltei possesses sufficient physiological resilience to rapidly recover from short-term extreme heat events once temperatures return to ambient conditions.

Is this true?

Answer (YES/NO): YES